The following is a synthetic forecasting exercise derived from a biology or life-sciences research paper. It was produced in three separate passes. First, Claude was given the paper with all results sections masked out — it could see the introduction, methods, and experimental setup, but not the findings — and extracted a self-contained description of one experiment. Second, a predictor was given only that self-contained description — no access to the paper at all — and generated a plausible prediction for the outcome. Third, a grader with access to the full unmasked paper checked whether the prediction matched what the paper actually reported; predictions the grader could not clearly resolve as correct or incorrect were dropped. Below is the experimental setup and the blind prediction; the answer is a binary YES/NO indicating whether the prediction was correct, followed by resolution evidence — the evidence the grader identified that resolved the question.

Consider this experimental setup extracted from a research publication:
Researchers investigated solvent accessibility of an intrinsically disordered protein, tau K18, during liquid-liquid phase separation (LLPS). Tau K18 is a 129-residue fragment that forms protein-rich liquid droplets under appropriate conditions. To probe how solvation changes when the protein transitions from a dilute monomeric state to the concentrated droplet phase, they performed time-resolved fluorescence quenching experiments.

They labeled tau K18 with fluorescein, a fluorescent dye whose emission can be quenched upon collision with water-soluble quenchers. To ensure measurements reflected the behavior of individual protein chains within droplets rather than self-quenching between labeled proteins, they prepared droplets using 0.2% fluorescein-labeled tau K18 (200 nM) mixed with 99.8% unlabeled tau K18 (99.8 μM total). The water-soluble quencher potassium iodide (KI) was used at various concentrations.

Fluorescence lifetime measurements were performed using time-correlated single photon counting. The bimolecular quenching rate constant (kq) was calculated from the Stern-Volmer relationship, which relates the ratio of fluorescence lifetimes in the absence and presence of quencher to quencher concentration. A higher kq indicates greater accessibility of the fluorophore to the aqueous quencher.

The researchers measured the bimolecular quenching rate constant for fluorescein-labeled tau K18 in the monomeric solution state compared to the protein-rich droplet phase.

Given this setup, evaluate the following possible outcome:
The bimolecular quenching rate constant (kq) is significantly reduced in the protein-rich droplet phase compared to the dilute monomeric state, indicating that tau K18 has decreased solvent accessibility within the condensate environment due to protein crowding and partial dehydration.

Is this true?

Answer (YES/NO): NO